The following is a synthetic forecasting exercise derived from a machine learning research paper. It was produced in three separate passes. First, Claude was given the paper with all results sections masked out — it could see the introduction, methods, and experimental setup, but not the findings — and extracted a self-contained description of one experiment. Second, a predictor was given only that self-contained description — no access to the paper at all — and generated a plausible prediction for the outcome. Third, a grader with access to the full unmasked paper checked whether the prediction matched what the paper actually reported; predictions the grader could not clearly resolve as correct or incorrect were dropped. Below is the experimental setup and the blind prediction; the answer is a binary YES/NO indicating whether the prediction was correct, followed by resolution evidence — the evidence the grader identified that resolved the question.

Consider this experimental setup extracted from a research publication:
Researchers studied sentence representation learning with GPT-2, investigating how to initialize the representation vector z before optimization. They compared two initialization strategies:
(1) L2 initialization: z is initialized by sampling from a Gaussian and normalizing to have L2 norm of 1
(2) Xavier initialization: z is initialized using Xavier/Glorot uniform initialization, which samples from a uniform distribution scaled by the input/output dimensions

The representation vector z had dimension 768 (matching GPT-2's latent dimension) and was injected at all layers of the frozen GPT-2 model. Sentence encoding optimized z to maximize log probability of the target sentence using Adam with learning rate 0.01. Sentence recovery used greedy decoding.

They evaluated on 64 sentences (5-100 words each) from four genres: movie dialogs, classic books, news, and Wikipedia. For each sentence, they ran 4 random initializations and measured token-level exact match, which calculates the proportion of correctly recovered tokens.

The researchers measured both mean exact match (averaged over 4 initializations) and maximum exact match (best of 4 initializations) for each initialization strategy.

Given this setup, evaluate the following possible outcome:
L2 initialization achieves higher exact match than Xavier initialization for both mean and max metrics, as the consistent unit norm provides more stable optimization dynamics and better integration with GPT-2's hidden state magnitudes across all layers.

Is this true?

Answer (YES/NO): NO